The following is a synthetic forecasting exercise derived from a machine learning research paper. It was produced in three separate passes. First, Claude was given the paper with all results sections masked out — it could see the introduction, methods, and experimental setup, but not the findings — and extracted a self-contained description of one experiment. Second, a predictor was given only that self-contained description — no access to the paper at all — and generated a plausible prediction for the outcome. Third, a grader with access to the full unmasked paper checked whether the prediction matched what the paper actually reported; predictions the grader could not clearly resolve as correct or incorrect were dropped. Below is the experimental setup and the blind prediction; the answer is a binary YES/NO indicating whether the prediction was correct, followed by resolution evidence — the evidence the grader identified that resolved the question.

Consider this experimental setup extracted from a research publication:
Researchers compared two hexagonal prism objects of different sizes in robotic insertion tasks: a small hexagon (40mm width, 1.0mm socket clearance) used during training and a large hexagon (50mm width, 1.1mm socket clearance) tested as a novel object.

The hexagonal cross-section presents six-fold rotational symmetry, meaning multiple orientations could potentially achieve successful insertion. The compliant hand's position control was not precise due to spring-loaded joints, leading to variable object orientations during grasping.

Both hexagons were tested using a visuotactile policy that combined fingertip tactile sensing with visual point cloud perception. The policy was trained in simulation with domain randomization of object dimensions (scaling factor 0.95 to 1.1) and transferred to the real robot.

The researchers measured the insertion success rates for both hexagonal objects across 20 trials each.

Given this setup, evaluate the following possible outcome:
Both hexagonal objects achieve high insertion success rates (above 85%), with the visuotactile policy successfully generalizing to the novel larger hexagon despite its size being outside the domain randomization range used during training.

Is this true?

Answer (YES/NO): NO